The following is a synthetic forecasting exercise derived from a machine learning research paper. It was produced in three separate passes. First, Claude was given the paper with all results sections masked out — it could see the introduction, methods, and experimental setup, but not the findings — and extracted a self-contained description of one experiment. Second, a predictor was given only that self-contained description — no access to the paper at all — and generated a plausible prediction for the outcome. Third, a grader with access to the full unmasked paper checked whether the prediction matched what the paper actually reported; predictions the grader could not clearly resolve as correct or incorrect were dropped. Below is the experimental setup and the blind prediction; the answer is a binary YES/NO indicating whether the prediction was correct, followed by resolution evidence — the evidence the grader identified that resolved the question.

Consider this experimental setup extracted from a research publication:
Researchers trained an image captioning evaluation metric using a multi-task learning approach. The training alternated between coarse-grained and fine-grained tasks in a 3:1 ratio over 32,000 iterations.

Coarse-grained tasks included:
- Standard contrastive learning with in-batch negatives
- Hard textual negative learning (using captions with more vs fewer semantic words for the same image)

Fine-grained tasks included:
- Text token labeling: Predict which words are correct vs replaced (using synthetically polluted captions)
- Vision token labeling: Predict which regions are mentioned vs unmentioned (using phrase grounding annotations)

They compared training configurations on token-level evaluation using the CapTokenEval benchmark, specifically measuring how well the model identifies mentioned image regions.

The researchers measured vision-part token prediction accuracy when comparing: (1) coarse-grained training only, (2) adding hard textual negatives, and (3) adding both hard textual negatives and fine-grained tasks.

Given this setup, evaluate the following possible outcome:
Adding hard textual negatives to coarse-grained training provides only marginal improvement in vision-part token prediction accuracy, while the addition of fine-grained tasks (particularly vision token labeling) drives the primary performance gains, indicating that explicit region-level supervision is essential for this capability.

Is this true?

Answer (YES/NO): NO